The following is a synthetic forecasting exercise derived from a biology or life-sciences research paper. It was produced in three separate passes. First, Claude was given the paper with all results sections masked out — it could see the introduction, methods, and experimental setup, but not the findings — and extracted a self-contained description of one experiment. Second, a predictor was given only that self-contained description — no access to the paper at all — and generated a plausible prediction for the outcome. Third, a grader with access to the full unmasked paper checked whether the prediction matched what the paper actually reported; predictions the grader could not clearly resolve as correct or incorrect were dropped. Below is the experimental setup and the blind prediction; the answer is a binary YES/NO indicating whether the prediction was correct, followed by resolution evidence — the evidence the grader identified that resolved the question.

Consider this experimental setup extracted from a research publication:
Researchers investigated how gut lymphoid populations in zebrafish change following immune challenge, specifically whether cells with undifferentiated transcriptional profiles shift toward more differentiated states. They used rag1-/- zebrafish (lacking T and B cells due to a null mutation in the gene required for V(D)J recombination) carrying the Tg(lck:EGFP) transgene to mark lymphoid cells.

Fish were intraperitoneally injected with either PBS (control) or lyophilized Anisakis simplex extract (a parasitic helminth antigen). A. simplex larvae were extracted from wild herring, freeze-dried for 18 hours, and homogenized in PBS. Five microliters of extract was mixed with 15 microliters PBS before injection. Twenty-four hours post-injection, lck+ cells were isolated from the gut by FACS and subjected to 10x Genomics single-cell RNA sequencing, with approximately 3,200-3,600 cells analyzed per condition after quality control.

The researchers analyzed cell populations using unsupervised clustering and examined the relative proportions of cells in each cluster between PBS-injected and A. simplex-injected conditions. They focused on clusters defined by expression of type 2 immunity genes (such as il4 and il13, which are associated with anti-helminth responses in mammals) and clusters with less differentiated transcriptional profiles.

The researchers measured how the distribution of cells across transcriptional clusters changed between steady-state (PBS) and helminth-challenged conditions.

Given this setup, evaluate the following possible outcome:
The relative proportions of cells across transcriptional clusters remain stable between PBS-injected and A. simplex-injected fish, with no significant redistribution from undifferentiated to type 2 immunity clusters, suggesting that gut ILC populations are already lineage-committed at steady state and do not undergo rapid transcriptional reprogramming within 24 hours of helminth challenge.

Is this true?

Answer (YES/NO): NO